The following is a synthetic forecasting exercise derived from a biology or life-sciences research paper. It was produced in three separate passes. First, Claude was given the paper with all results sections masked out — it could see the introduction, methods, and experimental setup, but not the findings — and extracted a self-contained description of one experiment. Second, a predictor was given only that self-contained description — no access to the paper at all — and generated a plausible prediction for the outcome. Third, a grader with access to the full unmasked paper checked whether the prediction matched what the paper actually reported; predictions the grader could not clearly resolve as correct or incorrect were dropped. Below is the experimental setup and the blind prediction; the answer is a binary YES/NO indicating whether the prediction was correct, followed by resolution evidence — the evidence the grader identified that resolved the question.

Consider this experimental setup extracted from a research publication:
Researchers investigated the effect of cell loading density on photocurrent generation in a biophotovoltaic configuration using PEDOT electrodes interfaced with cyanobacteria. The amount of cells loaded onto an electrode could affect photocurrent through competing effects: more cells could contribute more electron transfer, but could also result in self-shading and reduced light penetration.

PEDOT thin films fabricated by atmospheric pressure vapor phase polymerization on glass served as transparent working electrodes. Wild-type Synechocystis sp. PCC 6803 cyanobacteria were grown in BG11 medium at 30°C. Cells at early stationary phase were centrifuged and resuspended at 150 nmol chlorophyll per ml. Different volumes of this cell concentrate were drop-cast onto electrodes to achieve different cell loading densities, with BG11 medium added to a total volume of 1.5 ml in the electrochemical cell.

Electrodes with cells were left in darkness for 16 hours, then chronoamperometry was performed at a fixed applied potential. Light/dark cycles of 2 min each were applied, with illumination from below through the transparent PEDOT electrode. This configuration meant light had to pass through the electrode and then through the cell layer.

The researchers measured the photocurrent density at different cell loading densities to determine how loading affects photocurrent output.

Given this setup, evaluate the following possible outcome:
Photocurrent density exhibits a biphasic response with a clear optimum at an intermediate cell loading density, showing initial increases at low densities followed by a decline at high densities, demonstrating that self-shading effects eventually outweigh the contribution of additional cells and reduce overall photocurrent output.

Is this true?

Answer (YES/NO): NO